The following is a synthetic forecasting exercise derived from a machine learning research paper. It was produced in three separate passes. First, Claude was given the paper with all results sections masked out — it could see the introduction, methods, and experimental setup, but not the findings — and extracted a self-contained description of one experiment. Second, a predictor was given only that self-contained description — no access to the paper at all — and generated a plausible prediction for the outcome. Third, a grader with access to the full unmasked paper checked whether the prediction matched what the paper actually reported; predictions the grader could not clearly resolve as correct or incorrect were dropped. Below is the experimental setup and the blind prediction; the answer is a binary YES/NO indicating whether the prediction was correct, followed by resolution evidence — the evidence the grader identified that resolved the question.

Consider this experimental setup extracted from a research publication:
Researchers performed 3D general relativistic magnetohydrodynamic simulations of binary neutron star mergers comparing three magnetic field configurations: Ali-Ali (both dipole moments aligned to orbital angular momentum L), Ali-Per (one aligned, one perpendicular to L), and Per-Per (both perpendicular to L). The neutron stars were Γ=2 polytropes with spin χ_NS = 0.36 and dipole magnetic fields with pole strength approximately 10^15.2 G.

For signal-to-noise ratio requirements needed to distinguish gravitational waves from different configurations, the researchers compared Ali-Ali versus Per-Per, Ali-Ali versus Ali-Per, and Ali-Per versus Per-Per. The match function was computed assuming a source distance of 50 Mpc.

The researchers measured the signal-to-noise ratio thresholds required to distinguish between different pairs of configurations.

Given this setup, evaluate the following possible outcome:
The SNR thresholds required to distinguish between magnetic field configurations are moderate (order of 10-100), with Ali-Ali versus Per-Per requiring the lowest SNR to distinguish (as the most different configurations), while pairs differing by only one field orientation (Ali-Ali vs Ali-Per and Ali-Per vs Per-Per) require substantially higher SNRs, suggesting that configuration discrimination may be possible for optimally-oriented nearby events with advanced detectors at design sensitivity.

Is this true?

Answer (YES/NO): NO